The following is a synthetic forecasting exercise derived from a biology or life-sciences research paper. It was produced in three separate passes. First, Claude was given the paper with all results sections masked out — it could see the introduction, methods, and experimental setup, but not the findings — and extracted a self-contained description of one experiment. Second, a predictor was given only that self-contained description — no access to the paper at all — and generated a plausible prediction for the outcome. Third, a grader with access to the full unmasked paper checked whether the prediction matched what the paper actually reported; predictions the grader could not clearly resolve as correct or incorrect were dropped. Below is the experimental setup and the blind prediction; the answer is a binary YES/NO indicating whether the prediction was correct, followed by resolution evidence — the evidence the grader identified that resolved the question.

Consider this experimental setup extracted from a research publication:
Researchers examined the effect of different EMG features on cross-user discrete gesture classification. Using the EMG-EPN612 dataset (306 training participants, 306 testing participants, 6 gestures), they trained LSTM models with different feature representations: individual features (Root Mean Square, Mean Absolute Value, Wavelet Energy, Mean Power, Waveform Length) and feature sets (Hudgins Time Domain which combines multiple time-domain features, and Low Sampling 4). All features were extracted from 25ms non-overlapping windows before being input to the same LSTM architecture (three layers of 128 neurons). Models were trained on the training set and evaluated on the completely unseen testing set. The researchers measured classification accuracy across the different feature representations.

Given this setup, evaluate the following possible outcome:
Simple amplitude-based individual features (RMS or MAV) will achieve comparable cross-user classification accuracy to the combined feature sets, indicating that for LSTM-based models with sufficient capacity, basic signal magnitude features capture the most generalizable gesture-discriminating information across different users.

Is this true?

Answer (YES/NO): YES